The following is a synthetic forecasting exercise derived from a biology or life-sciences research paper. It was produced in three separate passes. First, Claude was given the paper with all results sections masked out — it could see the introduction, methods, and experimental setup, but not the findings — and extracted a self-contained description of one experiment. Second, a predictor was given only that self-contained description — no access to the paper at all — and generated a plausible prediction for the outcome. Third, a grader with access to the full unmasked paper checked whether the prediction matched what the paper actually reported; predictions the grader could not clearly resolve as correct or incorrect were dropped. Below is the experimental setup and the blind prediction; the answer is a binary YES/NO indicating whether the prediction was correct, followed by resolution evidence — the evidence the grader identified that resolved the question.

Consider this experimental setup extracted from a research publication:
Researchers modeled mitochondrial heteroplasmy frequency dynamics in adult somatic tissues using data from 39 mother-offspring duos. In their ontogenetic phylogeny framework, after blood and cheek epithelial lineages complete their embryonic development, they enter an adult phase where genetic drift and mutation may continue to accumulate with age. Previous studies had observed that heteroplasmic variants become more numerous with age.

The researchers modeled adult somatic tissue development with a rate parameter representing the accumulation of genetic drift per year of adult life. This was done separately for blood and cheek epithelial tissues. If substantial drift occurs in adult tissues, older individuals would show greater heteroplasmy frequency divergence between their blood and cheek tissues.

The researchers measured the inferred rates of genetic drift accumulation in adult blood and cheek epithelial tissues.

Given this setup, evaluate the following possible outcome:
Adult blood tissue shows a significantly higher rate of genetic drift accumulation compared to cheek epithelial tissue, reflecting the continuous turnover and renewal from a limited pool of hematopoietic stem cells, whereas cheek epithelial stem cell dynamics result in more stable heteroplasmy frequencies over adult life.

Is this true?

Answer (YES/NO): NO